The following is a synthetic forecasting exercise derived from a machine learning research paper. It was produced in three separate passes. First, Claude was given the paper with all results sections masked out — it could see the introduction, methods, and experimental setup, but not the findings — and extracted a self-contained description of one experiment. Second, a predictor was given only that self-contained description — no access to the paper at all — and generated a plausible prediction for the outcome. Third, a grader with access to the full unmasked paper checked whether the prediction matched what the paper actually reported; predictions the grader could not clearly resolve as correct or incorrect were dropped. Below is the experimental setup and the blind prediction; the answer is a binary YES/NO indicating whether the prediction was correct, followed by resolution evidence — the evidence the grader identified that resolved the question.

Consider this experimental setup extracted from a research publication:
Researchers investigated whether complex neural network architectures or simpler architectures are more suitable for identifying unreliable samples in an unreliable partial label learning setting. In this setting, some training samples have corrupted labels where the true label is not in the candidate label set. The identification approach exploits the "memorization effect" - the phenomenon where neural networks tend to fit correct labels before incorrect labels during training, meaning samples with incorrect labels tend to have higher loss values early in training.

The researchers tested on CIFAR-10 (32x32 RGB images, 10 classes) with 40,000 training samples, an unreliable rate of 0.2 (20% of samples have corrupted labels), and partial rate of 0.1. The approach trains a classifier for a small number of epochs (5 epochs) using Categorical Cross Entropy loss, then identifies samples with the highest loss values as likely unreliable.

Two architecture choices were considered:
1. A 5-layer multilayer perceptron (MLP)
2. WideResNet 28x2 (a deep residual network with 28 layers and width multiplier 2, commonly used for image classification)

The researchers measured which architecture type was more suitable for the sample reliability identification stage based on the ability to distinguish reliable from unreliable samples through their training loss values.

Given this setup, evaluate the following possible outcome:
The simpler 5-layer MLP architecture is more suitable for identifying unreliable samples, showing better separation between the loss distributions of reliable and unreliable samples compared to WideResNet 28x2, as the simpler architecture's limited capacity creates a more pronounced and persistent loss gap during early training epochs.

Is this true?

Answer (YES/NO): YES